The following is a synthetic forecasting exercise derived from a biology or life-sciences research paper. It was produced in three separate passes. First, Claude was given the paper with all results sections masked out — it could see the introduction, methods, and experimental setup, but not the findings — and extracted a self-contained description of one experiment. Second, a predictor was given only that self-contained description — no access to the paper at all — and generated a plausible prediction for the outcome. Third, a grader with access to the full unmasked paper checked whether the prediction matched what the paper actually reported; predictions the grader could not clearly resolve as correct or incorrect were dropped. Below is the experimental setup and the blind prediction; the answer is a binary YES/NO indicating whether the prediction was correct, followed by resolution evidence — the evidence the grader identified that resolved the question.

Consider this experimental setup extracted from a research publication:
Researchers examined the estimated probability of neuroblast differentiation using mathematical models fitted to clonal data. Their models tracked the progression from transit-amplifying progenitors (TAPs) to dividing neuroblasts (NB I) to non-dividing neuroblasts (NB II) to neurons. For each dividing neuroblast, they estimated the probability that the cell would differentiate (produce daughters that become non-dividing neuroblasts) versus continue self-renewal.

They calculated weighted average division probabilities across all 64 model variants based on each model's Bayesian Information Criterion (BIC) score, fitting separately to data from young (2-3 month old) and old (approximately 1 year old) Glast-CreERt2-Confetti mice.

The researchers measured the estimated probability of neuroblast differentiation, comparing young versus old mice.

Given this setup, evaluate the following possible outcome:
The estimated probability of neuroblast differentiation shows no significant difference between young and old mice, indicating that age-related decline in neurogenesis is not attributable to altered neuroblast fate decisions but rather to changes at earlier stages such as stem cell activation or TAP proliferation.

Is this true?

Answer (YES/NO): YES